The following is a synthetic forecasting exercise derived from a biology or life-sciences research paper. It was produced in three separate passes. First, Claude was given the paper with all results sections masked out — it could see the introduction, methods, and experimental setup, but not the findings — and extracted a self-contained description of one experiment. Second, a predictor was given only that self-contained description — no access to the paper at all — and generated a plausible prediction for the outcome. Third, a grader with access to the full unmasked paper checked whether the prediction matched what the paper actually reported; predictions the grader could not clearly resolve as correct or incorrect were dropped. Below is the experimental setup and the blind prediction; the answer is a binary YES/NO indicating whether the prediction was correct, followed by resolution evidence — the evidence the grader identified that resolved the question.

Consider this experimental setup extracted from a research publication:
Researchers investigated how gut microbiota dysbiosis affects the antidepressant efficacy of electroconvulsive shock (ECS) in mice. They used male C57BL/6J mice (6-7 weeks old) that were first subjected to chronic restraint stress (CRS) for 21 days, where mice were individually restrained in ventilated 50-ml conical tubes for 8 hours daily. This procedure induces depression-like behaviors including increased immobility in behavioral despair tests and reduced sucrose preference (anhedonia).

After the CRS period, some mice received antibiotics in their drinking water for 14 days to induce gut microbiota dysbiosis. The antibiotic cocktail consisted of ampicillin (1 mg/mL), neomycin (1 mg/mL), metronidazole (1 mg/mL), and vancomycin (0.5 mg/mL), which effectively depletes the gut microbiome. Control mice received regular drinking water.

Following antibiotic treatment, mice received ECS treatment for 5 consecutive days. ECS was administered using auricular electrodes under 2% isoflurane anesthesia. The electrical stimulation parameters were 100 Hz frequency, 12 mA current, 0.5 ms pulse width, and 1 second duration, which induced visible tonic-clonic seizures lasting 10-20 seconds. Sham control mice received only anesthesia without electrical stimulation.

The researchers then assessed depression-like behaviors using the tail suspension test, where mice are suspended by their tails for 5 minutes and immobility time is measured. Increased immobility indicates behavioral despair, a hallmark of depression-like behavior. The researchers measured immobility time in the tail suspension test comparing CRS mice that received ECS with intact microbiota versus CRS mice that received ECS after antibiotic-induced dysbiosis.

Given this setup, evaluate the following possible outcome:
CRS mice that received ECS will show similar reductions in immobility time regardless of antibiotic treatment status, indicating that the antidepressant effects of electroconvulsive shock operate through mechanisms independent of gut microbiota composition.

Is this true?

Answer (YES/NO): NO